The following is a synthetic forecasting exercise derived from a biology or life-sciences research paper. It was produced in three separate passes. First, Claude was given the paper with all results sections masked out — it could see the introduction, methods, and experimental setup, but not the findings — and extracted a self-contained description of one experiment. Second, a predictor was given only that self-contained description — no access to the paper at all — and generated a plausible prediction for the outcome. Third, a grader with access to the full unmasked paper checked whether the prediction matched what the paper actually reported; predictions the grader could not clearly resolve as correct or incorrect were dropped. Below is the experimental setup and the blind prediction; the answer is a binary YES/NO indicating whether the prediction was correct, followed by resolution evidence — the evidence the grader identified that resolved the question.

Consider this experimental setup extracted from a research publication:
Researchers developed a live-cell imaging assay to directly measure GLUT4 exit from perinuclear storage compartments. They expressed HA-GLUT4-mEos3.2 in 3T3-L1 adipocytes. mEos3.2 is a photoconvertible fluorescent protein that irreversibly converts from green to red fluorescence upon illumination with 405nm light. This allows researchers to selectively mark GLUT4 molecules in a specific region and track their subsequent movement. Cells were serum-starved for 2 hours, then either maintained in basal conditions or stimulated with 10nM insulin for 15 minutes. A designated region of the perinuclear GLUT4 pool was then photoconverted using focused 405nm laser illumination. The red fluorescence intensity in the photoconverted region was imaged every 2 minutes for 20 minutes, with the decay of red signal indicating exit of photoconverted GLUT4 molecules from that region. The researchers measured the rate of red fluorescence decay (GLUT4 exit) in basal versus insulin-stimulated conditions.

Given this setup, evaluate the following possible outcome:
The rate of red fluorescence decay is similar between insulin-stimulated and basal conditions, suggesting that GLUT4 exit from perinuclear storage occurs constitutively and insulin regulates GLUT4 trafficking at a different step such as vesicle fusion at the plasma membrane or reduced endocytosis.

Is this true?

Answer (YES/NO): NO